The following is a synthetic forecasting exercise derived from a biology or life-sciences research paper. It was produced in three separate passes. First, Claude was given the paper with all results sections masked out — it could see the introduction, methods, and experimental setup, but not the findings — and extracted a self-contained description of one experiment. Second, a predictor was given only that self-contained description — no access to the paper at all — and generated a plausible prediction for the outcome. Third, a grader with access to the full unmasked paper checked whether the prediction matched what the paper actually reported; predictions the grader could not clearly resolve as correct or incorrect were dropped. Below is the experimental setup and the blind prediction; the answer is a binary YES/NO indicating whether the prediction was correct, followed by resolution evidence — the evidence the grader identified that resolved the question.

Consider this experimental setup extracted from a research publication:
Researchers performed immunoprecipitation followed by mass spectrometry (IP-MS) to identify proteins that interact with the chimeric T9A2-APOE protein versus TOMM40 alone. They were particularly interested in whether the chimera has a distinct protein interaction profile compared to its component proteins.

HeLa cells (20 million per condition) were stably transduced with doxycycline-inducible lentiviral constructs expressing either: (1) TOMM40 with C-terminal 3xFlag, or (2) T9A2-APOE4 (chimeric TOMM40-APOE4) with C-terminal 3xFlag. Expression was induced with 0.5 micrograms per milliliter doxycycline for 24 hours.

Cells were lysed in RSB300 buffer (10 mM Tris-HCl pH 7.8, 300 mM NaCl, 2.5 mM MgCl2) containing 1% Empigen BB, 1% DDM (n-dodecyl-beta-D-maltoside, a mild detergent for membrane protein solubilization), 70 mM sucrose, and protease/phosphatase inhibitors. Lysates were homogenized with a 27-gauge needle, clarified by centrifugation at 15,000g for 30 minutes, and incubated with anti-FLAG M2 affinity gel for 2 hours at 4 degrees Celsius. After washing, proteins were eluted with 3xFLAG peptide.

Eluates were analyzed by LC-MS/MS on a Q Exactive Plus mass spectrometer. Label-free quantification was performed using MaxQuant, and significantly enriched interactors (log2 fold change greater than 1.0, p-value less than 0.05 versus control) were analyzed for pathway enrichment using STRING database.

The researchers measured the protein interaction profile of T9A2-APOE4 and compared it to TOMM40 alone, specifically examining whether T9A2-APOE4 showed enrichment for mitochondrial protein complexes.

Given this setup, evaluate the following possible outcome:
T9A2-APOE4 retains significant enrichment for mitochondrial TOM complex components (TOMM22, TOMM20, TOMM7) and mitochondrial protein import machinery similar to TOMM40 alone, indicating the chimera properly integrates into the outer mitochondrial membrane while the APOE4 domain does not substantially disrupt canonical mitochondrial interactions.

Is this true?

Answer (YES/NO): NO